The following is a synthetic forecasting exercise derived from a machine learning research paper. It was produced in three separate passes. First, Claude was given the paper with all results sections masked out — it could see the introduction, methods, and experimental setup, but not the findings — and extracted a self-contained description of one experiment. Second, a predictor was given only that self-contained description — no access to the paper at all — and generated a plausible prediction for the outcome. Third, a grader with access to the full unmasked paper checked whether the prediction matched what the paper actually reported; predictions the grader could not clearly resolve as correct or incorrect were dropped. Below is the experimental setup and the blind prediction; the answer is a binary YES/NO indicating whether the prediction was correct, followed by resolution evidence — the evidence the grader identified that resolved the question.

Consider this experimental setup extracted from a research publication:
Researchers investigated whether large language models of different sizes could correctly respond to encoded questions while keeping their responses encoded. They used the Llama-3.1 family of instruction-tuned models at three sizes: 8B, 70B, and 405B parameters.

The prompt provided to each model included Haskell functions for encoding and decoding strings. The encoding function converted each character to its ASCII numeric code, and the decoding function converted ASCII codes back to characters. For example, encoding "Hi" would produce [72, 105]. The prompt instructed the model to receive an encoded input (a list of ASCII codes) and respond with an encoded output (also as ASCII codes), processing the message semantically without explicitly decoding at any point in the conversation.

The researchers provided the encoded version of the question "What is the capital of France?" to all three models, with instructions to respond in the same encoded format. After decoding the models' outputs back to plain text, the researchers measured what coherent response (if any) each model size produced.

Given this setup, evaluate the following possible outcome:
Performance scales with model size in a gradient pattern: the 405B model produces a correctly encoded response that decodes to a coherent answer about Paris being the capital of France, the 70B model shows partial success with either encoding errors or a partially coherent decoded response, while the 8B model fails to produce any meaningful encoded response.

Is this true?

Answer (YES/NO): NO